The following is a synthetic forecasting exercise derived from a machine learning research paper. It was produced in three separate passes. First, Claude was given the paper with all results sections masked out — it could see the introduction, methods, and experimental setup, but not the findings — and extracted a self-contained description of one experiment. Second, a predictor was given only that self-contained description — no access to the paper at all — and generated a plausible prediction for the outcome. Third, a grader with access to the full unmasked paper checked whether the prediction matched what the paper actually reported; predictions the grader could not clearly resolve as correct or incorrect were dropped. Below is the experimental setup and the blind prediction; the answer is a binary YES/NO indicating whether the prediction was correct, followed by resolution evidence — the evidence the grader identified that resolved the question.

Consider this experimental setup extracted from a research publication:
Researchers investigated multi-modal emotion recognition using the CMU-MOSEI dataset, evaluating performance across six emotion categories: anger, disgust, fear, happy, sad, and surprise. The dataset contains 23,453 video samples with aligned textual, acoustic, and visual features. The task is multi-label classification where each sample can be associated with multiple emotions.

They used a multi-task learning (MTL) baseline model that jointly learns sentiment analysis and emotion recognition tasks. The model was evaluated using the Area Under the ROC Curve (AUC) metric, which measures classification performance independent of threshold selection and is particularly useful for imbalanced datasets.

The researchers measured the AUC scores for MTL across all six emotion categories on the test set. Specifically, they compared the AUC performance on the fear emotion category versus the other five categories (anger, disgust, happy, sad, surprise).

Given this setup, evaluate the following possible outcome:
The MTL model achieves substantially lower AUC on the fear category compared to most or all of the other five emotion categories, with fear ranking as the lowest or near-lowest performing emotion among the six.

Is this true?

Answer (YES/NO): YES